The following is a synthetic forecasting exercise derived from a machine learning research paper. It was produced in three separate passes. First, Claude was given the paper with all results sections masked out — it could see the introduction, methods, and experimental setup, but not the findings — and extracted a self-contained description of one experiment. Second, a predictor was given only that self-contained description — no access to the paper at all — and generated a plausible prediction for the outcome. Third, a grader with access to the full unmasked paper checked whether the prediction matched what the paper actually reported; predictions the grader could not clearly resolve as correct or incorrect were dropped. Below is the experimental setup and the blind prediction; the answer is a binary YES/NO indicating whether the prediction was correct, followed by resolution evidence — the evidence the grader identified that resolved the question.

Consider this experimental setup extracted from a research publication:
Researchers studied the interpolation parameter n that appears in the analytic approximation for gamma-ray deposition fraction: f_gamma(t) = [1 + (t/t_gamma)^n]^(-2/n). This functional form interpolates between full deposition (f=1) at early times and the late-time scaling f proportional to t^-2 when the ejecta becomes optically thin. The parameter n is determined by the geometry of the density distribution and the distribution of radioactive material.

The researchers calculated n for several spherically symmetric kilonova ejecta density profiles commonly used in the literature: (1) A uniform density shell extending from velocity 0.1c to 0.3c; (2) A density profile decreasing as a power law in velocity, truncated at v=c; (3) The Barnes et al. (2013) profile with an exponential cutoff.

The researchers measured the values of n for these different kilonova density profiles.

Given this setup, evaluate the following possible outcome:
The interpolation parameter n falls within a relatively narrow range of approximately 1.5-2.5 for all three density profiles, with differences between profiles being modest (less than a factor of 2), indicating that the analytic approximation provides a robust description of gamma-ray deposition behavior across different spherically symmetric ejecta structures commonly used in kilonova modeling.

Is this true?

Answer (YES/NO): YES